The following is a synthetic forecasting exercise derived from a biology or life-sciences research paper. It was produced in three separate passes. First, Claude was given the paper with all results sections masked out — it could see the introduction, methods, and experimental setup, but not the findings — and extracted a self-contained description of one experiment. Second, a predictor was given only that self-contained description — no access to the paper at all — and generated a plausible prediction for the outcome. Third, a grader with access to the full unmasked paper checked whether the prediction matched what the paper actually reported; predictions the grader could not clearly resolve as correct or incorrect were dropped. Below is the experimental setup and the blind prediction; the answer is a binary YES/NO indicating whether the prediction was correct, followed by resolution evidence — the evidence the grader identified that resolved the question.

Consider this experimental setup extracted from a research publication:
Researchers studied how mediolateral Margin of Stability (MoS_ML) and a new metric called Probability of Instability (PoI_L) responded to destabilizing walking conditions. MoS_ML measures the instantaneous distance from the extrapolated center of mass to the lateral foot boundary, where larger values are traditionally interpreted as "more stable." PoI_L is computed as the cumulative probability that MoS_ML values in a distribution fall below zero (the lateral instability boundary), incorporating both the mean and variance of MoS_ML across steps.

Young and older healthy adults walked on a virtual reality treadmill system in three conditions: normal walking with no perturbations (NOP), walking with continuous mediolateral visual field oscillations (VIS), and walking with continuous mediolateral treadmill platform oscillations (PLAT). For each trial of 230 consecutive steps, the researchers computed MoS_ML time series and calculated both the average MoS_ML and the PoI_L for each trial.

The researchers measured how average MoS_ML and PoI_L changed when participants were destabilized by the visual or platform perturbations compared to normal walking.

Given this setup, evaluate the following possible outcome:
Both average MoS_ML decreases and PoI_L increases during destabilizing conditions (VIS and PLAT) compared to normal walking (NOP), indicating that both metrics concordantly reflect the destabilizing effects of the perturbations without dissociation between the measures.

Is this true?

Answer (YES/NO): NO